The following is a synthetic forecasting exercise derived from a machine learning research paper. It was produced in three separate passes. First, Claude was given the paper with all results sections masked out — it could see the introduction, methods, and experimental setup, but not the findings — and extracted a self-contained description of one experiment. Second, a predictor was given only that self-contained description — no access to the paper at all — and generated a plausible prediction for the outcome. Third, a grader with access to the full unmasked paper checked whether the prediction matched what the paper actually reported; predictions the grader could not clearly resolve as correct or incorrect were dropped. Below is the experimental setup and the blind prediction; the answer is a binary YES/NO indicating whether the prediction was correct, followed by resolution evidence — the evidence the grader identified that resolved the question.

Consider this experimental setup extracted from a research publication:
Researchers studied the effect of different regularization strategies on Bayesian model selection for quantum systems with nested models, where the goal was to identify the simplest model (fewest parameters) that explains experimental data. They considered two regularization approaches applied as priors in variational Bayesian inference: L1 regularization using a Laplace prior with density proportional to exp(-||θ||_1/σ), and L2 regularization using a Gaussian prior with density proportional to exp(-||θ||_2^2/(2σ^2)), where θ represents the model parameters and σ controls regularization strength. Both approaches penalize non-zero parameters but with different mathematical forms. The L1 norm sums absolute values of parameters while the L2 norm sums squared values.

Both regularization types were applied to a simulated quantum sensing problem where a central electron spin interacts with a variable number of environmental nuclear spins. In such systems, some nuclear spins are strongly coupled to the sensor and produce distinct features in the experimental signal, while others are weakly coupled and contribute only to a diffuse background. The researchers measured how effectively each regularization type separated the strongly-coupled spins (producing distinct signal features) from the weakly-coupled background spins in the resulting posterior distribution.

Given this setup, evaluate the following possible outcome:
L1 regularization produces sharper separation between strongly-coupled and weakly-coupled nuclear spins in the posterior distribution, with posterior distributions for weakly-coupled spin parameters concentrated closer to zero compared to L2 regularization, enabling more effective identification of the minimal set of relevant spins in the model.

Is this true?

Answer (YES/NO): NO